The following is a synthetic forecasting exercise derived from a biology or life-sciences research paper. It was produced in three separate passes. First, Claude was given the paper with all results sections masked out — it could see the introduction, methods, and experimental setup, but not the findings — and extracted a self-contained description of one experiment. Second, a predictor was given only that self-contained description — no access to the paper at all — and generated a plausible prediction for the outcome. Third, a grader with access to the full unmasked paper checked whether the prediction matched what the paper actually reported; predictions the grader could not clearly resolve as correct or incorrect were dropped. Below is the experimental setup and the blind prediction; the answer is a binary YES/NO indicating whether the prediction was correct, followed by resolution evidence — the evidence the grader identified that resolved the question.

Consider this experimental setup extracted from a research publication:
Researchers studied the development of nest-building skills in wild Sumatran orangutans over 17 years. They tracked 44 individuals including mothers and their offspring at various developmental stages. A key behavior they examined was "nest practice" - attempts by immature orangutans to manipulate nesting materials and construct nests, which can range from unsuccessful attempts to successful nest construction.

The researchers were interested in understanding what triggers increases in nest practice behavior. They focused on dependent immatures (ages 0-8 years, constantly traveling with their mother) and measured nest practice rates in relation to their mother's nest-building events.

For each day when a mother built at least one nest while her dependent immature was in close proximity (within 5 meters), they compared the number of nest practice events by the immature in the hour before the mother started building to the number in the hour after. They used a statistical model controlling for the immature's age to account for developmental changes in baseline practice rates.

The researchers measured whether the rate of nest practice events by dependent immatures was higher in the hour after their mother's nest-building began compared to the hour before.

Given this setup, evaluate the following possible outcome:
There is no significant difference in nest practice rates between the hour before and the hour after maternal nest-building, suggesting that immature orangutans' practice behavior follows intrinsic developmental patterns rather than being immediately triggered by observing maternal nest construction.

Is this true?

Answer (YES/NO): NO